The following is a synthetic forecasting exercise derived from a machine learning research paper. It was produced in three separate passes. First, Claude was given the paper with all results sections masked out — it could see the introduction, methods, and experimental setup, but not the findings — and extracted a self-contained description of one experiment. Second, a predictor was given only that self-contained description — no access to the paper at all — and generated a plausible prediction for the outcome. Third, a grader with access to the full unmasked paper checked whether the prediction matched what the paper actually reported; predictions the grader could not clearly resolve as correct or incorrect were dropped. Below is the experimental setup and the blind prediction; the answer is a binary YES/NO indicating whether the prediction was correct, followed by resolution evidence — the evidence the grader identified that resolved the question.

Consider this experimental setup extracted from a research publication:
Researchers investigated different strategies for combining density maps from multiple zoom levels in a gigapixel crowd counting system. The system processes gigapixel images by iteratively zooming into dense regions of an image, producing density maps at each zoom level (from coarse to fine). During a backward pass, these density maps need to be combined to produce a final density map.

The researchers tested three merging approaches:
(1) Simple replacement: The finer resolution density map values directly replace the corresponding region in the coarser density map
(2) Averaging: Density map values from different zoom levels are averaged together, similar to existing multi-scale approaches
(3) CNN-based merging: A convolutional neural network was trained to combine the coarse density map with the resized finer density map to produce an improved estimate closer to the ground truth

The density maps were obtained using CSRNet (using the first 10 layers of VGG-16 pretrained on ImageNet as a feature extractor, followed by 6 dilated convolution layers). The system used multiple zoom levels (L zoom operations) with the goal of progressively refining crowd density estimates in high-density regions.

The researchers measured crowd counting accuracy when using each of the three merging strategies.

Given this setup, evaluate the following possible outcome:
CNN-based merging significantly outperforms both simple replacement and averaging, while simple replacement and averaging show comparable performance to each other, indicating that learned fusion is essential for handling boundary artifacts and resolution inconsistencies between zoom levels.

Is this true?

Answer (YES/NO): NO